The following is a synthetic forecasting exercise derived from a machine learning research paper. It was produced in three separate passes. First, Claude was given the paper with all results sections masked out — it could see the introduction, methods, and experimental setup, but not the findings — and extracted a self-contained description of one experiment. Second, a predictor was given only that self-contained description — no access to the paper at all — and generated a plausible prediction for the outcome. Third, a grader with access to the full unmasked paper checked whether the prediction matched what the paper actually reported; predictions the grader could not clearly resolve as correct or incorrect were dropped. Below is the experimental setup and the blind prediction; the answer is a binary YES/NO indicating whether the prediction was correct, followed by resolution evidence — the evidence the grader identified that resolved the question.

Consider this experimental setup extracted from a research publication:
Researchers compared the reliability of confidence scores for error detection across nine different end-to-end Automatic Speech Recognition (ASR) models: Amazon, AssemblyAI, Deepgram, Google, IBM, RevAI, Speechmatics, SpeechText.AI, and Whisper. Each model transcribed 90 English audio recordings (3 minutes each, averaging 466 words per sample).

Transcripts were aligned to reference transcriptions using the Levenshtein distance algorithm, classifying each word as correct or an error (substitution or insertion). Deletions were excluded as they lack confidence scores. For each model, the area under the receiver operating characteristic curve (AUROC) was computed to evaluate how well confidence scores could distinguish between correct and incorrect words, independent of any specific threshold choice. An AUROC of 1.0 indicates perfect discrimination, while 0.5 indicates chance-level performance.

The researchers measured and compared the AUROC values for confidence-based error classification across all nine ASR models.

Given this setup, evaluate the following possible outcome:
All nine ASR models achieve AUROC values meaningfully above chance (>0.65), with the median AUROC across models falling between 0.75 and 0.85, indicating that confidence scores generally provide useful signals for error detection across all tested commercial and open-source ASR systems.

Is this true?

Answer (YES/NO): YES